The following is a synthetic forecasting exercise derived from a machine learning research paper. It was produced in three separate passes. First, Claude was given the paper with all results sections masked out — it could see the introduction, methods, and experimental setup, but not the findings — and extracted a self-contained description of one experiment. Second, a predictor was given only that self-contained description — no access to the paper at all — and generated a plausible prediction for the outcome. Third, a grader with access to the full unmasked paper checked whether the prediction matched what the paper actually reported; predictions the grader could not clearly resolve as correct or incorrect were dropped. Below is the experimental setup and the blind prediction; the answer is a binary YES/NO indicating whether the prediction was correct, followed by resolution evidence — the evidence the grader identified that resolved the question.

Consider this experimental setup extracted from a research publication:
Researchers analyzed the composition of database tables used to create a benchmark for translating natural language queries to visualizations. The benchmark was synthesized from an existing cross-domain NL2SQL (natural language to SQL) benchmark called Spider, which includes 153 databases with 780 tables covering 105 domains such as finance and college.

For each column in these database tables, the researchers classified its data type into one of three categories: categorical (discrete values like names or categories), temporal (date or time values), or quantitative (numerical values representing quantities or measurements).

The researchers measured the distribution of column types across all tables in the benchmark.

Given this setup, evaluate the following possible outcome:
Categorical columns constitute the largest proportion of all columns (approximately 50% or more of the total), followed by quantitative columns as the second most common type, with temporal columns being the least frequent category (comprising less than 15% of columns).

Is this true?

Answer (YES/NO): YES